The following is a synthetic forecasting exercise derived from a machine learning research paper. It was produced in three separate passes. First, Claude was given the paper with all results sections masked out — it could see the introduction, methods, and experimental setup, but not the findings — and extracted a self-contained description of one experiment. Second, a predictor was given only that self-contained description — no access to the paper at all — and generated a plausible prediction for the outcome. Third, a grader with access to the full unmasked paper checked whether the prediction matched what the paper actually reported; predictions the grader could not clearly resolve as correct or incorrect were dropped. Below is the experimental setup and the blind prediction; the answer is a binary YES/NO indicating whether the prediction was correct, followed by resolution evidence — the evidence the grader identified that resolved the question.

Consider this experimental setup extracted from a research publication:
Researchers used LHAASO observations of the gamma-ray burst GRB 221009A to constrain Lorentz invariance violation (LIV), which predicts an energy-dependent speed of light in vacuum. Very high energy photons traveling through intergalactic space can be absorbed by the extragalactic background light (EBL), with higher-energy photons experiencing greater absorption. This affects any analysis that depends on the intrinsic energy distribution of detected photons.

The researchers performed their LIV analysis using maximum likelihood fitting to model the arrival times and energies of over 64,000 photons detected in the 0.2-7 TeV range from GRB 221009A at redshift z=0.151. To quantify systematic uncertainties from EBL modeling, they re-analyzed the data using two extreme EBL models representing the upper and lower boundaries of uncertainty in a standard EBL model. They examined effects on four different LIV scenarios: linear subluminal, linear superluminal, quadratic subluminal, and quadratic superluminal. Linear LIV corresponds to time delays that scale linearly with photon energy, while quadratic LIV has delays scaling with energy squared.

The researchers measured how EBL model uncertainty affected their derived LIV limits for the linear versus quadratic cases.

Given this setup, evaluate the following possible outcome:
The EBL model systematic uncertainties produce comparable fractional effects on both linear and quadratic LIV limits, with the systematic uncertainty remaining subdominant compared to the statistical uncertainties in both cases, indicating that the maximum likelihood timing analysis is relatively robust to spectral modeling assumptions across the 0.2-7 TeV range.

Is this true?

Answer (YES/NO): NO